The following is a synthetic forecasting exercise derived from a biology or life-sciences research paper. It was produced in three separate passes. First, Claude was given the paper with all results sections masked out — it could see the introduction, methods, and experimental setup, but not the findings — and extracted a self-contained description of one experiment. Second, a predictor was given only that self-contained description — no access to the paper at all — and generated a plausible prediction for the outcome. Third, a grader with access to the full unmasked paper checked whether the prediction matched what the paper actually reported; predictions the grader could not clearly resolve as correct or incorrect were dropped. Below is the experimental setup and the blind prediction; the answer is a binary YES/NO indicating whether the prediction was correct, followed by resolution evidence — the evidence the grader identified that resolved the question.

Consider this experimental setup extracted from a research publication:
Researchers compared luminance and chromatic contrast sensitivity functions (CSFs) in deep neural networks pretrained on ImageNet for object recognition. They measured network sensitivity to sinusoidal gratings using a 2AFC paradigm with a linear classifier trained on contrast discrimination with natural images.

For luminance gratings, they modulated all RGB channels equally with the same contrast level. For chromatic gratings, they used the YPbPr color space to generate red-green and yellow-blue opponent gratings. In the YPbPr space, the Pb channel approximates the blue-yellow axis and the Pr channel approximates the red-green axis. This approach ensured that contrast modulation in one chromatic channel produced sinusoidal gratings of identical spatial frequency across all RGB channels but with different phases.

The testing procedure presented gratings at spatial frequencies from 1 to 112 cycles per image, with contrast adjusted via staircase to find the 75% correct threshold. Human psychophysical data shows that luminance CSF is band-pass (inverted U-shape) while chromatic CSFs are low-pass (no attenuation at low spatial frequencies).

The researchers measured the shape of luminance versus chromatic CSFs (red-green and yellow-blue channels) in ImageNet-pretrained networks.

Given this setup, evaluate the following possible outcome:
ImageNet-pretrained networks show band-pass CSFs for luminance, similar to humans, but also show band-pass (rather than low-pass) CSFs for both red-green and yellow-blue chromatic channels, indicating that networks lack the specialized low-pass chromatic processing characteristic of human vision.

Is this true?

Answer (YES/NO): NO